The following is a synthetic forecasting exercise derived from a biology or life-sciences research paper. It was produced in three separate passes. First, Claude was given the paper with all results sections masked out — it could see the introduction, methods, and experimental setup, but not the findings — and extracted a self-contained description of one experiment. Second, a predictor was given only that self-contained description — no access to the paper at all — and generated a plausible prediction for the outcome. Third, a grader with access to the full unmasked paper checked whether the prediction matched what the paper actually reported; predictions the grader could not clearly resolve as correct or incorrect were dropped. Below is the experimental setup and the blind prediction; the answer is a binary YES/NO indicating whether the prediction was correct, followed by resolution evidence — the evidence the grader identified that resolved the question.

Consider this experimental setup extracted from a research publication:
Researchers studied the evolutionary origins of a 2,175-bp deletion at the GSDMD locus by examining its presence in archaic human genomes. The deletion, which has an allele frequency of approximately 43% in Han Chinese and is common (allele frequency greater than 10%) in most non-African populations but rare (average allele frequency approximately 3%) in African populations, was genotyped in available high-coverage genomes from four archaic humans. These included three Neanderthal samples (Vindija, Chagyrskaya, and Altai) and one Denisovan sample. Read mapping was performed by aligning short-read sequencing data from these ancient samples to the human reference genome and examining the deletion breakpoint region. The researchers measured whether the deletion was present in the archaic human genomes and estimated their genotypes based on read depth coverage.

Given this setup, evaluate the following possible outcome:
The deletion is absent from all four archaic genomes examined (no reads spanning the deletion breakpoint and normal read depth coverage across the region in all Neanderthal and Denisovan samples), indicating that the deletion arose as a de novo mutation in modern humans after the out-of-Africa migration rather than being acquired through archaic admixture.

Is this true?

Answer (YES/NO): NO